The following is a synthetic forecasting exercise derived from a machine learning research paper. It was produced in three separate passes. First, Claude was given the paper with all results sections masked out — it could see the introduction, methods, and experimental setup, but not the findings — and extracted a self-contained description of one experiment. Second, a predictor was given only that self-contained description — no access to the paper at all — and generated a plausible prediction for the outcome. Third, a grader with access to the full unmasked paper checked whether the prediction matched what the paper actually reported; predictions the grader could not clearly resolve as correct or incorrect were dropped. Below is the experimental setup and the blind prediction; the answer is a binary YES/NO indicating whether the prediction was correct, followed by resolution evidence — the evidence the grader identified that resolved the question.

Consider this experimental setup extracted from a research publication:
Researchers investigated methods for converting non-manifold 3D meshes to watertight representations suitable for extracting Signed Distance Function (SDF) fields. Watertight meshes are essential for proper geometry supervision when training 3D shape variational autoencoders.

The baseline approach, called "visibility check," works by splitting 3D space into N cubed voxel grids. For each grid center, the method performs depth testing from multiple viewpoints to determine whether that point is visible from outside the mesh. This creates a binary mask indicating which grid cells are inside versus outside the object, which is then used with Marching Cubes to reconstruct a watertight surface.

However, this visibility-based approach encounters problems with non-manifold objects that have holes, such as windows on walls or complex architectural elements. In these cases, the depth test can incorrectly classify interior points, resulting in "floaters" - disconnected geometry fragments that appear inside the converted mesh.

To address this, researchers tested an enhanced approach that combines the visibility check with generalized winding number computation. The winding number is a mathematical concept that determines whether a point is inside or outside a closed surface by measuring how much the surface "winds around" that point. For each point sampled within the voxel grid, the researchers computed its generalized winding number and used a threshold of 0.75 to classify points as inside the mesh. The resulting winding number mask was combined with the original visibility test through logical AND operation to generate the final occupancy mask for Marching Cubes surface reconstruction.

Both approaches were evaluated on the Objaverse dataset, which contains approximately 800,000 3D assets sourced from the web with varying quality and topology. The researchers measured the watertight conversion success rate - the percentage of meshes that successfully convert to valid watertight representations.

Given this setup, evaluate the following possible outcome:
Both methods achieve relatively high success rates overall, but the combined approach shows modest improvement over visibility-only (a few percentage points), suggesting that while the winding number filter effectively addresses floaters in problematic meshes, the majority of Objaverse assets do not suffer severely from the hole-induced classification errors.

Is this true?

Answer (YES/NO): NO